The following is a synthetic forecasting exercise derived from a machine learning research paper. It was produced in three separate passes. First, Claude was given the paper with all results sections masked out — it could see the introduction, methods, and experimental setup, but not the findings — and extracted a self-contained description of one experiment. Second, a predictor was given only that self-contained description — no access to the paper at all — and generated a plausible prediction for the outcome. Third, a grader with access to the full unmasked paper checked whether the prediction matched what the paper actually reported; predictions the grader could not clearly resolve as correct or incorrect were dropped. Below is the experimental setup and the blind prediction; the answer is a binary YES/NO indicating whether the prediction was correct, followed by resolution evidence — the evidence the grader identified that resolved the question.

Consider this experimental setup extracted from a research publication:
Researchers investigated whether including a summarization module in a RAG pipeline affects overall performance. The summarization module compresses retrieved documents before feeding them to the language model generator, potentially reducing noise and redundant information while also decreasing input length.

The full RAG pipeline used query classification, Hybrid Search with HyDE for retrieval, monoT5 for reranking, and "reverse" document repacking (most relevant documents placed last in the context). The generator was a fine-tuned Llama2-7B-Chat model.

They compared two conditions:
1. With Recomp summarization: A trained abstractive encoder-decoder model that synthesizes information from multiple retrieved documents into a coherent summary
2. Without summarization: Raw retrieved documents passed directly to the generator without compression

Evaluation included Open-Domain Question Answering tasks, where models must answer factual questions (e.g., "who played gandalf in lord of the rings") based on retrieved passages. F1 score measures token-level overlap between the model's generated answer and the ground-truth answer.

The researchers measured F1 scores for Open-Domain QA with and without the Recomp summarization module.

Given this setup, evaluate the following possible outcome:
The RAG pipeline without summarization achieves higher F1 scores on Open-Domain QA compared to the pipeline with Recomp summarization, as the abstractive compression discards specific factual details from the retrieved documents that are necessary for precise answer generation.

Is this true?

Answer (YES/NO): YES